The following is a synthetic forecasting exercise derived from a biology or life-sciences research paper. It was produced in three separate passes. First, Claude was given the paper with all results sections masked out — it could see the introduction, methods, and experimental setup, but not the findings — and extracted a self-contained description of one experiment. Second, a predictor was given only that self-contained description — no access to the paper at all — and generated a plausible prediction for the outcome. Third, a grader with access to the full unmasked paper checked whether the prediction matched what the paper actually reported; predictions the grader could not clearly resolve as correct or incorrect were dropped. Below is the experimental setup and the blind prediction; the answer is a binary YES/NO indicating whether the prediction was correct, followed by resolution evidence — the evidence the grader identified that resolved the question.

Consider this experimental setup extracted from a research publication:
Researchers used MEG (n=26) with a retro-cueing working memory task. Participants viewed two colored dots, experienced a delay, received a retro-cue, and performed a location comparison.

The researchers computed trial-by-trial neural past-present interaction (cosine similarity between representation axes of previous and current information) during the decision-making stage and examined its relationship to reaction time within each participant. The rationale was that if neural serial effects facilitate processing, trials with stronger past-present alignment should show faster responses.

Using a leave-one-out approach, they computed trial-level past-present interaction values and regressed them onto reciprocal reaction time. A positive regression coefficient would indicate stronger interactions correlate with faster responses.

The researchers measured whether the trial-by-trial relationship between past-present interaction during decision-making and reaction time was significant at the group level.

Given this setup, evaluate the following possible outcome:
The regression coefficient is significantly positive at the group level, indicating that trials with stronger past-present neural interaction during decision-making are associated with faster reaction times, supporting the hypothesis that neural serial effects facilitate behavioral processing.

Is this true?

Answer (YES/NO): YES